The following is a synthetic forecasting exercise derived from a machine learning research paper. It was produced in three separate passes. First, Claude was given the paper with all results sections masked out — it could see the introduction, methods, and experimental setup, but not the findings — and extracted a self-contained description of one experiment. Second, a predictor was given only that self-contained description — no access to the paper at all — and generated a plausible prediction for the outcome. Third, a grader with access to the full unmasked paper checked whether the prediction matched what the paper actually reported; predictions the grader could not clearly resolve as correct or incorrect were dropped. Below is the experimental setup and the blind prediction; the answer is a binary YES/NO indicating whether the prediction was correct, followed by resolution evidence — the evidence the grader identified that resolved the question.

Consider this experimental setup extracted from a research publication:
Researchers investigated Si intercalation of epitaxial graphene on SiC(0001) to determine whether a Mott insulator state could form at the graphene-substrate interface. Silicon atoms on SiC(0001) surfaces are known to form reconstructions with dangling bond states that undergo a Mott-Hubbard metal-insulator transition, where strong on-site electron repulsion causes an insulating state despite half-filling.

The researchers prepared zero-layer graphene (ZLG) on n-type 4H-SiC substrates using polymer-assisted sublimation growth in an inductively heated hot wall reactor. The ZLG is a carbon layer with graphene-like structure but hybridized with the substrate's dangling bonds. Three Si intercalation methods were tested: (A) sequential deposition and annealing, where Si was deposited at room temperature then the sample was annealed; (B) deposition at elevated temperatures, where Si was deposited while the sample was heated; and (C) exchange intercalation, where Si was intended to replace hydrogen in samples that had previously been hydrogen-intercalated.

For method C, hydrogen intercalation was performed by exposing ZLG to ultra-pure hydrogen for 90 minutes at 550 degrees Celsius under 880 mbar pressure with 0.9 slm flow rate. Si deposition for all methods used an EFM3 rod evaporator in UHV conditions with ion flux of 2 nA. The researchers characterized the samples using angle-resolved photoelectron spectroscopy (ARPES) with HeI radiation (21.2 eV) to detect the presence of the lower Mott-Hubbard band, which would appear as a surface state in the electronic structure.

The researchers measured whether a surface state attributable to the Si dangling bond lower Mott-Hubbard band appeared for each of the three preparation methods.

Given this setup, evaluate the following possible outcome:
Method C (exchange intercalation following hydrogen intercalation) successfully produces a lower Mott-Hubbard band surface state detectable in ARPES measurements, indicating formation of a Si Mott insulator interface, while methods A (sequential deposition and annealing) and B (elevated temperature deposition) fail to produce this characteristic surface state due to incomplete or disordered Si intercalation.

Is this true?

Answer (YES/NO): NO